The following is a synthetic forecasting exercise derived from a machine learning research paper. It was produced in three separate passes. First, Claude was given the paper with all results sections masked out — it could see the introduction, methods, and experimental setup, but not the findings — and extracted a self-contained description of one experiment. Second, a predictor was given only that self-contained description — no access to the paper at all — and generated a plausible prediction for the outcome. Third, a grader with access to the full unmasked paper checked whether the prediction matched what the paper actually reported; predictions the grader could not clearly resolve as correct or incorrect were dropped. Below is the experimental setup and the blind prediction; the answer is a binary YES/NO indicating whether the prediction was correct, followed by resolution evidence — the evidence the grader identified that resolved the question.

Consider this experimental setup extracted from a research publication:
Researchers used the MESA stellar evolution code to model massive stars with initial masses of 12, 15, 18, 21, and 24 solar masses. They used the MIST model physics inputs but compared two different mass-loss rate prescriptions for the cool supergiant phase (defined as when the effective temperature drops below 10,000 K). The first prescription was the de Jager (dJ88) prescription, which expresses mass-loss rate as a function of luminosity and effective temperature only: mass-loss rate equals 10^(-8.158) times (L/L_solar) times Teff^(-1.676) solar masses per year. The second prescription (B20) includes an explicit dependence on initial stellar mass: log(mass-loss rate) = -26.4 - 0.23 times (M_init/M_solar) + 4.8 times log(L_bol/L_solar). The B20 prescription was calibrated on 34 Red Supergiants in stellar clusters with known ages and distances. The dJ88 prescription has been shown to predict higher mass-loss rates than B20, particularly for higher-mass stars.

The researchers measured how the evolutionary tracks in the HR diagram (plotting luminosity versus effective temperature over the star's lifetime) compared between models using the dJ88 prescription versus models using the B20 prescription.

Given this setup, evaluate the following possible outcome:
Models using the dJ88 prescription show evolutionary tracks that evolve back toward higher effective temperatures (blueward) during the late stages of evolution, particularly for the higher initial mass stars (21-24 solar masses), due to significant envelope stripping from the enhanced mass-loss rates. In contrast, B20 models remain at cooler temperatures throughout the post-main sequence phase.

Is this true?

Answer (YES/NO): NO